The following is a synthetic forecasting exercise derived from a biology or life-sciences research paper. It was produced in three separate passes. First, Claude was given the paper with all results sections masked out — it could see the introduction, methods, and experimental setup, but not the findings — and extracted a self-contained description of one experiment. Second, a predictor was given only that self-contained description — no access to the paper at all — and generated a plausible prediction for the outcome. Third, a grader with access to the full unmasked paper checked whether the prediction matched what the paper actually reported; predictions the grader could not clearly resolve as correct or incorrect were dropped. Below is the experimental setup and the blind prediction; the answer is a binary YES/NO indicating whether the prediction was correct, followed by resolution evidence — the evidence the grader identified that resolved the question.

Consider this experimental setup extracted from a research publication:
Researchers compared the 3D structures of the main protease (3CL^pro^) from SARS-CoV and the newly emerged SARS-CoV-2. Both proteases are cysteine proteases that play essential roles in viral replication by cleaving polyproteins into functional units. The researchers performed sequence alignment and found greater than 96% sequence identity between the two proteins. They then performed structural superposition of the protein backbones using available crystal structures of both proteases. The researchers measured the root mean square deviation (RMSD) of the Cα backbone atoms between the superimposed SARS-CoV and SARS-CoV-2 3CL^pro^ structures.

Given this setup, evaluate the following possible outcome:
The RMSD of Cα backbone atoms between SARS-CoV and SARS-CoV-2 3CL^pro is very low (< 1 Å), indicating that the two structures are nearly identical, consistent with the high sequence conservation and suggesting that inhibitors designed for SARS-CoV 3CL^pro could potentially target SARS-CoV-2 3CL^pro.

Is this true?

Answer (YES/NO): YES